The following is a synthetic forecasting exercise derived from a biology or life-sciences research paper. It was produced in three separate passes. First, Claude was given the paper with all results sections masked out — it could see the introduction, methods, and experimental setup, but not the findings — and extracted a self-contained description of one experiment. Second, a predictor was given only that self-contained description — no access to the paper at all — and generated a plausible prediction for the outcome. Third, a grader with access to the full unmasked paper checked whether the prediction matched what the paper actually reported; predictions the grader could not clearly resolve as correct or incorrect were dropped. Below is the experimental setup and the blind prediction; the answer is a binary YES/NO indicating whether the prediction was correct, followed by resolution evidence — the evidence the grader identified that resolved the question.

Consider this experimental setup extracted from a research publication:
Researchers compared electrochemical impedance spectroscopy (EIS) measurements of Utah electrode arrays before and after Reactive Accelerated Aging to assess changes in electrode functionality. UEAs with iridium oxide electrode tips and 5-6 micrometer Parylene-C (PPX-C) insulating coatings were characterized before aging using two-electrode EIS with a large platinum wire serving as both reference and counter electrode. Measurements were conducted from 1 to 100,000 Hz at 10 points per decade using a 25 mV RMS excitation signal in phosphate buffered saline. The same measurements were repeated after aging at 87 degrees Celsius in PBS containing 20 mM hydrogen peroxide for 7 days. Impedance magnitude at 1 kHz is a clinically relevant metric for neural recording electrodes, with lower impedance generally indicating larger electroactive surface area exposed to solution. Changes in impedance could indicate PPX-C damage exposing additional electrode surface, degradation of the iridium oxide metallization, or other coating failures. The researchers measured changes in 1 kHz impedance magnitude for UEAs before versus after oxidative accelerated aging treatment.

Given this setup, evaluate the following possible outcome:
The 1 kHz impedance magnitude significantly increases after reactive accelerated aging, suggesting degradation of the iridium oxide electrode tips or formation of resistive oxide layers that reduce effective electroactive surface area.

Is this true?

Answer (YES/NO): NO